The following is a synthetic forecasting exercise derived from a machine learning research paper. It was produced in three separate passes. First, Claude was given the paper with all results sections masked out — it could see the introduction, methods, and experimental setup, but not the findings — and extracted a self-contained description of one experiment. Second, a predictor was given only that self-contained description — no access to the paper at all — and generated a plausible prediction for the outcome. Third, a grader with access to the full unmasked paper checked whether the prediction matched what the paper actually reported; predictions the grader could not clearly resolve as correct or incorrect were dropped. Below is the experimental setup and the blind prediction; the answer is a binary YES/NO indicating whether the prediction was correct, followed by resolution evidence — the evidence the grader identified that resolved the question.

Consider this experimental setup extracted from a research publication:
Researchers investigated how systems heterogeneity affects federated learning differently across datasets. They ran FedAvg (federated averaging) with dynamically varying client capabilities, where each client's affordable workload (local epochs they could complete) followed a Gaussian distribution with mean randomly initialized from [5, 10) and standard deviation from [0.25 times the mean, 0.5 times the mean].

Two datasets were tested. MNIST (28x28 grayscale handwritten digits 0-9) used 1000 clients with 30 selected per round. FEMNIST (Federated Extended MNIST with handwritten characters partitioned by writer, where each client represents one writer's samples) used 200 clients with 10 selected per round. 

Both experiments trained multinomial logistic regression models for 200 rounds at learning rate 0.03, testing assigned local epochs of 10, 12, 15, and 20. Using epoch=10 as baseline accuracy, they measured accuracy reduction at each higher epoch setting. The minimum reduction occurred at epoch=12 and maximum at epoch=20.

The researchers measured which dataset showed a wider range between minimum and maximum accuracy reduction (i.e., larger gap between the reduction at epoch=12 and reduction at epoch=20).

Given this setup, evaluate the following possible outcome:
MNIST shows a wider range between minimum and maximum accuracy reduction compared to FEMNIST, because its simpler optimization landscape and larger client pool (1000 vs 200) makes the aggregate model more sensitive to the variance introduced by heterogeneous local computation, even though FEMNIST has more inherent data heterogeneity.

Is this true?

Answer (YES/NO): YES